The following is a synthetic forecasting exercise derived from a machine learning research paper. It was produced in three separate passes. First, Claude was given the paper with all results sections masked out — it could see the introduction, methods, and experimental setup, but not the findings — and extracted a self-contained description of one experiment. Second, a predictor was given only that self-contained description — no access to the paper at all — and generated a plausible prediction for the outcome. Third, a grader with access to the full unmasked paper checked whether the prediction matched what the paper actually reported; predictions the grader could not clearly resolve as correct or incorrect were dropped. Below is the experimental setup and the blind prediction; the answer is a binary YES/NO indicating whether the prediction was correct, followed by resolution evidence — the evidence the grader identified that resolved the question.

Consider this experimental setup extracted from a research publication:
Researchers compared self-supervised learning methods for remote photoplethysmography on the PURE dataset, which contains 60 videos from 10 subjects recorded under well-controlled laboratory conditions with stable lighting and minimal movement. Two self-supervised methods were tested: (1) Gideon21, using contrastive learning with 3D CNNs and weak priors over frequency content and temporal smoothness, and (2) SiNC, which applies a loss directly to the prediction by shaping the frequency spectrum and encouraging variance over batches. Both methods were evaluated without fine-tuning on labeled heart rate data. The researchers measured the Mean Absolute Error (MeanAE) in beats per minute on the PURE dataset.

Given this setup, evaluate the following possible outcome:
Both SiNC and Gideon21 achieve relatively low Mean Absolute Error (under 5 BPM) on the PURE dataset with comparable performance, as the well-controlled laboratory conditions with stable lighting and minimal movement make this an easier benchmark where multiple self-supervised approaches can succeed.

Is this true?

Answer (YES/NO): NO